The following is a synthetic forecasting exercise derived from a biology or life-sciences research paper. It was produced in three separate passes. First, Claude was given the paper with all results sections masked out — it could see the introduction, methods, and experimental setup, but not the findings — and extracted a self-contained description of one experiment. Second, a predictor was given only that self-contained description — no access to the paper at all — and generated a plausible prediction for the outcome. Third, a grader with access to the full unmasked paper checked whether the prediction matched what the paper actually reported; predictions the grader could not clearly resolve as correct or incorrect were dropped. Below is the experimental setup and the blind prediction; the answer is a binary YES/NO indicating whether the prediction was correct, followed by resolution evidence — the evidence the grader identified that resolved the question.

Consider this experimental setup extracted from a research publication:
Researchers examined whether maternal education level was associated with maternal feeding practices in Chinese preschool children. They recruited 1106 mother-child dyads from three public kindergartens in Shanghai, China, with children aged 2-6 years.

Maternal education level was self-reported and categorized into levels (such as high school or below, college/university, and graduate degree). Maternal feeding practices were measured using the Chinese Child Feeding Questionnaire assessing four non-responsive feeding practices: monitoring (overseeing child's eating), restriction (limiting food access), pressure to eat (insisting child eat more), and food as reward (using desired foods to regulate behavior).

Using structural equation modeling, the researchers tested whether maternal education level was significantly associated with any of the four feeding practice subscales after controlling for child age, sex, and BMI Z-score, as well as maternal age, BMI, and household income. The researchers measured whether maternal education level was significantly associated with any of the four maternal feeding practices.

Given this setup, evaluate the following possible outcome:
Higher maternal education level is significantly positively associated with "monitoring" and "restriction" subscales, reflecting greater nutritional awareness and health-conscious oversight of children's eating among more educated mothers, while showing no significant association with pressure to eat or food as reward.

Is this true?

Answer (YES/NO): NO